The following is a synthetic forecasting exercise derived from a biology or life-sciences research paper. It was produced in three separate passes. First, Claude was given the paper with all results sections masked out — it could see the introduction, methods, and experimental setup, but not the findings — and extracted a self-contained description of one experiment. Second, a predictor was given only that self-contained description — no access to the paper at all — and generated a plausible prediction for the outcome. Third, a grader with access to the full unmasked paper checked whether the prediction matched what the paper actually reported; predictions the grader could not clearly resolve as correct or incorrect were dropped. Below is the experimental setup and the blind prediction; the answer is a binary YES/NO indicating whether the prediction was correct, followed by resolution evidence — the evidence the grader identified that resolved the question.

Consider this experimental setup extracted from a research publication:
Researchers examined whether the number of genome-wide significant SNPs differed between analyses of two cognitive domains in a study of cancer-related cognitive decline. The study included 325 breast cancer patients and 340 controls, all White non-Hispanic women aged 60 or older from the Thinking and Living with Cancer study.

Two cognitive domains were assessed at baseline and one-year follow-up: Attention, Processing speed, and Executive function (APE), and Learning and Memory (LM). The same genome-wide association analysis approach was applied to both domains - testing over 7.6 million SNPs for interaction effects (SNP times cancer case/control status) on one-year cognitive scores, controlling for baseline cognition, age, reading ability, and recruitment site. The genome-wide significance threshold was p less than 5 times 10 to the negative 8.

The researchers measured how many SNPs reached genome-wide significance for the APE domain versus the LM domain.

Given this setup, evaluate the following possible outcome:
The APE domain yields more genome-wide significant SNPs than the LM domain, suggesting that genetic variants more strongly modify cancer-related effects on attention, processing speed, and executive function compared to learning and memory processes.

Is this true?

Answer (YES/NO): YES